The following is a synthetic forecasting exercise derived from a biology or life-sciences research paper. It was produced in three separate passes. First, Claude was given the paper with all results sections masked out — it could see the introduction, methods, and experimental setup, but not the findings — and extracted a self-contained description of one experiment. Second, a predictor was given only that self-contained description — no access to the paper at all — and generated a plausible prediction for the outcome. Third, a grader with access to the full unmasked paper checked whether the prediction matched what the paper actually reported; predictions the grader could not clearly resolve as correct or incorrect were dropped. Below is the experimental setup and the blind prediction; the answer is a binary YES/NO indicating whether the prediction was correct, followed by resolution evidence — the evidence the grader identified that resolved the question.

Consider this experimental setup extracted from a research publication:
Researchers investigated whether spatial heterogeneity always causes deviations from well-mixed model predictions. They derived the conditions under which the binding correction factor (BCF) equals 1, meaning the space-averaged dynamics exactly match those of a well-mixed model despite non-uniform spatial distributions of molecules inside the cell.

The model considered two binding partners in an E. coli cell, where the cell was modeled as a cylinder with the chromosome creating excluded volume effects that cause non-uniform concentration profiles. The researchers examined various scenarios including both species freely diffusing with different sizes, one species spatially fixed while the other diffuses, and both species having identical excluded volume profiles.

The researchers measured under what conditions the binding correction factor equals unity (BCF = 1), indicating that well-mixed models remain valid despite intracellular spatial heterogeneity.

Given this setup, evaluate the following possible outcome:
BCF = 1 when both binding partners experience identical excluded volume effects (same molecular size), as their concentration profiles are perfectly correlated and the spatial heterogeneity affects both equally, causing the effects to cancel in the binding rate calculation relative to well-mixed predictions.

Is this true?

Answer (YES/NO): NO